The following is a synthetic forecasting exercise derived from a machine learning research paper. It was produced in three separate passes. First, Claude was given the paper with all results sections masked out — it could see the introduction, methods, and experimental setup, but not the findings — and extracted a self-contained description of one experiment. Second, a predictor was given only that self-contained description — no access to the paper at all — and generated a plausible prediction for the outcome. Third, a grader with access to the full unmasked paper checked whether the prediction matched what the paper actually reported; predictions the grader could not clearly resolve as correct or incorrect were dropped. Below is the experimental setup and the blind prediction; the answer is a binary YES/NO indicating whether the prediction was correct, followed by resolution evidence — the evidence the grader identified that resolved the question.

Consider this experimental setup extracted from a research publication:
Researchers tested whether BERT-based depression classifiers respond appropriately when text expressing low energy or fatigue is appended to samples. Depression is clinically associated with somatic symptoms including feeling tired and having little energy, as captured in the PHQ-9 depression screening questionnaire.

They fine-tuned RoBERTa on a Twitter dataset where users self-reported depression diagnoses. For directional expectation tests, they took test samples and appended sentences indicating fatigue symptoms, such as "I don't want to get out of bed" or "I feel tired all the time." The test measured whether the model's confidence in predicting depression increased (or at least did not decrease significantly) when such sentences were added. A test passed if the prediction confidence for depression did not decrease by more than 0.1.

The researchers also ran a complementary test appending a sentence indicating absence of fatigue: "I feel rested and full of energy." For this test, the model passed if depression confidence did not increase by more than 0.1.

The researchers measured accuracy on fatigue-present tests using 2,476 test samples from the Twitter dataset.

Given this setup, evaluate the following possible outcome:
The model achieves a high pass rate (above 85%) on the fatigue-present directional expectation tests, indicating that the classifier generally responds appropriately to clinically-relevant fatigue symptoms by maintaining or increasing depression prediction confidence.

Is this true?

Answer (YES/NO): NO